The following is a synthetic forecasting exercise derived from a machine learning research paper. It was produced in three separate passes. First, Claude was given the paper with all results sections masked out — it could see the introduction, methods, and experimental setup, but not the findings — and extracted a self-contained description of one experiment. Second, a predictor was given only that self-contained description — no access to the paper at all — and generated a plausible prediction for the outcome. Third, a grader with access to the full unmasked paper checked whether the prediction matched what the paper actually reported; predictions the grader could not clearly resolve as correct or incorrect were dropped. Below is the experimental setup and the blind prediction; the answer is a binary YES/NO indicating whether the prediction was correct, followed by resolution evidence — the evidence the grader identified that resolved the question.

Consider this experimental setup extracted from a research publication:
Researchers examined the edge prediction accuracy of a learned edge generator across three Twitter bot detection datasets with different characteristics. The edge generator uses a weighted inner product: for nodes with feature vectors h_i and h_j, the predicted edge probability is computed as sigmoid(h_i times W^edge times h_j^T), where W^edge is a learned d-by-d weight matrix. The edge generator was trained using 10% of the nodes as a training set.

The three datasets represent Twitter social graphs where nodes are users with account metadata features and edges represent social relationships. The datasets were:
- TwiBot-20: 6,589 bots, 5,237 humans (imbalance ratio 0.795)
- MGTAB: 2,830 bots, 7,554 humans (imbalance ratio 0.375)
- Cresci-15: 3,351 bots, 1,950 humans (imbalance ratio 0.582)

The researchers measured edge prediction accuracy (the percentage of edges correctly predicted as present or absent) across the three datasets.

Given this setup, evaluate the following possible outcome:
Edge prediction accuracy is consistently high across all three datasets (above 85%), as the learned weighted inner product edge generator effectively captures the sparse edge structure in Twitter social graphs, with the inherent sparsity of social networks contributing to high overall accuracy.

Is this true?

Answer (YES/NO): NO